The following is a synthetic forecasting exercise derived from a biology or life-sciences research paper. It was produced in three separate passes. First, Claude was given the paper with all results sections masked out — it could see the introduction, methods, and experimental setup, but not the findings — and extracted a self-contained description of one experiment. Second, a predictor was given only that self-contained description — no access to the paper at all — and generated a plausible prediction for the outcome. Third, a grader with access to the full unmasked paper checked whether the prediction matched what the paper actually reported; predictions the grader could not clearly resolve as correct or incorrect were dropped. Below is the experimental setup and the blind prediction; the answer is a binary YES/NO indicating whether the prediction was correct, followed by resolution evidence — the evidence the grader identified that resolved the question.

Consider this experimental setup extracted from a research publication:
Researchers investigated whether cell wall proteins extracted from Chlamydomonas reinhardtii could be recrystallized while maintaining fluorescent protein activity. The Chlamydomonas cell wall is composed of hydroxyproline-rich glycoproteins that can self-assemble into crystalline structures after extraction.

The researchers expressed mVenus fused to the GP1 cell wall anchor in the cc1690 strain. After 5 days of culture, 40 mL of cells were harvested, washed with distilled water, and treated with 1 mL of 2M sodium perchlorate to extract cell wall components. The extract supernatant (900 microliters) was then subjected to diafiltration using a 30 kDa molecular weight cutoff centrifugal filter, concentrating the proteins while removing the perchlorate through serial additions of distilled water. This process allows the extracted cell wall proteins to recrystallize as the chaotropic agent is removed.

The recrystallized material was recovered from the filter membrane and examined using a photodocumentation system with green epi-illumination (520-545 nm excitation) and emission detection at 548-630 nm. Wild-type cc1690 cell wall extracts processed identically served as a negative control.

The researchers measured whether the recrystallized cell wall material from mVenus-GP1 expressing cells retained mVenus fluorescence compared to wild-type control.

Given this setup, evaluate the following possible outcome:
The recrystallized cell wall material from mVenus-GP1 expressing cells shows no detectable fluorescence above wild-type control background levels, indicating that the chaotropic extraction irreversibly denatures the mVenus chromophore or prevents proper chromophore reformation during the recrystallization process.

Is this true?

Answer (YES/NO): NO